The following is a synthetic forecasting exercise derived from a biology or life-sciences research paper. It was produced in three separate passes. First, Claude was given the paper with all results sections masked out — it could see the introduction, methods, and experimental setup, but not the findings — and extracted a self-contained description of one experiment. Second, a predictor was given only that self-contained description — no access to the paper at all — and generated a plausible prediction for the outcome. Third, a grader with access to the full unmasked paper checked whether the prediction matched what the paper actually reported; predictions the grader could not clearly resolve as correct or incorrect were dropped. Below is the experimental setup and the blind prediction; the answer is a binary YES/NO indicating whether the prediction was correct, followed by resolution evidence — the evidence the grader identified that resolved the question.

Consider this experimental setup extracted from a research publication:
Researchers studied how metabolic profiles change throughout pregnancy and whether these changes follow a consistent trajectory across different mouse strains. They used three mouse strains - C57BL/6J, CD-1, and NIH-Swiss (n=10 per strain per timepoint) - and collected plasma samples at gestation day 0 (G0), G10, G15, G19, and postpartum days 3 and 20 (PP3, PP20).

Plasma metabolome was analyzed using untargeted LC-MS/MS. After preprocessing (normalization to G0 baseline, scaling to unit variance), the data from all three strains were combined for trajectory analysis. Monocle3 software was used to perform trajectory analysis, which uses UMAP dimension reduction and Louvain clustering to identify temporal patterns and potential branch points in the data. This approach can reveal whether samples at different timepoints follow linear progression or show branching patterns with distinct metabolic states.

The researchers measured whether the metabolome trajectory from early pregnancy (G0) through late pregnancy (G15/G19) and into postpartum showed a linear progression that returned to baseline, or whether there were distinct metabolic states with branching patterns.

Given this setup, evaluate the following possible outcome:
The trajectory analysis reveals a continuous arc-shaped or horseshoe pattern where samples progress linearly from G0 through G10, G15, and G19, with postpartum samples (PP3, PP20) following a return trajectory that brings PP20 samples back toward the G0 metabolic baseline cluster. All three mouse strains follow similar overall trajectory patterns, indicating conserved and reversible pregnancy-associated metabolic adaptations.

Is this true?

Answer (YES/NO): NO